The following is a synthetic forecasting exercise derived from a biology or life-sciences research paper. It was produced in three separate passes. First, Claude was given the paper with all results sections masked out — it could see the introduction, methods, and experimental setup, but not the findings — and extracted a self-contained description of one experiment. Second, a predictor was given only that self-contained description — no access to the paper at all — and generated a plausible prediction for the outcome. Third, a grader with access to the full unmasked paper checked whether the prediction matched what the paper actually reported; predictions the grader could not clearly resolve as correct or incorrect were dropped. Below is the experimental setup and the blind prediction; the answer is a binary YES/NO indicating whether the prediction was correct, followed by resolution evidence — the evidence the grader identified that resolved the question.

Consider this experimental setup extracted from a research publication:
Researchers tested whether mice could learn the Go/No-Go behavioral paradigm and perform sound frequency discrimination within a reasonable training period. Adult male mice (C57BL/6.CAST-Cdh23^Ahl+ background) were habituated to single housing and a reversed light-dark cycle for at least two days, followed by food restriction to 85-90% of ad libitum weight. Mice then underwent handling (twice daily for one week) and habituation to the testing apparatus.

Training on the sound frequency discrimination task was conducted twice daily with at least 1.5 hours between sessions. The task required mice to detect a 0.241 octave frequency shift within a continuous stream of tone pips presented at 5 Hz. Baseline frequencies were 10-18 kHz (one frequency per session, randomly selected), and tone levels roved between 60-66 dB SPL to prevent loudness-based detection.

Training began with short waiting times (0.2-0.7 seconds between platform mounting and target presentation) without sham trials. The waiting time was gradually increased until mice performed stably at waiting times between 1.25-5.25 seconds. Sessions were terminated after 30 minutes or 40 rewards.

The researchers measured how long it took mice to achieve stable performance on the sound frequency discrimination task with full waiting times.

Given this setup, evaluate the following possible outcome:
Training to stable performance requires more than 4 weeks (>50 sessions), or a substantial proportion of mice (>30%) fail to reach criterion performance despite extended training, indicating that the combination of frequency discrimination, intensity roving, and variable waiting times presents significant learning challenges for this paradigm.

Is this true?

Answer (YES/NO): NO